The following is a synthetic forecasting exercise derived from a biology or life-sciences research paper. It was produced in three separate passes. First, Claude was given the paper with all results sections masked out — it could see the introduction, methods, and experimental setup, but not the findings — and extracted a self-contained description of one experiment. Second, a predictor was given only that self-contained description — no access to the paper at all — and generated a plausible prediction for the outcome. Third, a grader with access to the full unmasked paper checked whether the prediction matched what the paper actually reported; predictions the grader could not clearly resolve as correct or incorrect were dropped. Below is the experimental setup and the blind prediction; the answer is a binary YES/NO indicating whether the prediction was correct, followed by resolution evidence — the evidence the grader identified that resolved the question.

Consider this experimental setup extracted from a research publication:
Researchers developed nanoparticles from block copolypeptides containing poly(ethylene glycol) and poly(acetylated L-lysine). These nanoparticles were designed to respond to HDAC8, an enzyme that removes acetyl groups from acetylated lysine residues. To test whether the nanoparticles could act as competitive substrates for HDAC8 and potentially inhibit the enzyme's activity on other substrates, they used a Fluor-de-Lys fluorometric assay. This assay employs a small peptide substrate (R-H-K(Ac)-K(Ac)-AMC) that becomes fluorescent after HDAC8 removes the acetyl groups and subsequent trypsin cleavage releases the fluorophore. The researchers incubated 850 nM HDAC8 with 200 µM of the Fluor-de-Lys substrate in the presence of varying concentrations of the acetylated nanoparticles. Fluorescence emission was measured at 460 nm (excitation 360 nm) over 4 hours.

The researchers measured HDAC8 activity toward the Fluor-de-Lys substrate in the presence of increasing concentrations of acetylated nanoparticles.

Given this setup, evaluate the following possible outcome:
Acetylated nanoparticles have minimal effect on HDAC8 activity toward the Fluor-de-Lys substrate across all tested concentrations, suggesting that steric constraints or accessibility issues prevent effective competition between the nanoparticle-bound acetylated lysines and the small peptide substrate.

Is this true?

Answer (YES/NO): NO